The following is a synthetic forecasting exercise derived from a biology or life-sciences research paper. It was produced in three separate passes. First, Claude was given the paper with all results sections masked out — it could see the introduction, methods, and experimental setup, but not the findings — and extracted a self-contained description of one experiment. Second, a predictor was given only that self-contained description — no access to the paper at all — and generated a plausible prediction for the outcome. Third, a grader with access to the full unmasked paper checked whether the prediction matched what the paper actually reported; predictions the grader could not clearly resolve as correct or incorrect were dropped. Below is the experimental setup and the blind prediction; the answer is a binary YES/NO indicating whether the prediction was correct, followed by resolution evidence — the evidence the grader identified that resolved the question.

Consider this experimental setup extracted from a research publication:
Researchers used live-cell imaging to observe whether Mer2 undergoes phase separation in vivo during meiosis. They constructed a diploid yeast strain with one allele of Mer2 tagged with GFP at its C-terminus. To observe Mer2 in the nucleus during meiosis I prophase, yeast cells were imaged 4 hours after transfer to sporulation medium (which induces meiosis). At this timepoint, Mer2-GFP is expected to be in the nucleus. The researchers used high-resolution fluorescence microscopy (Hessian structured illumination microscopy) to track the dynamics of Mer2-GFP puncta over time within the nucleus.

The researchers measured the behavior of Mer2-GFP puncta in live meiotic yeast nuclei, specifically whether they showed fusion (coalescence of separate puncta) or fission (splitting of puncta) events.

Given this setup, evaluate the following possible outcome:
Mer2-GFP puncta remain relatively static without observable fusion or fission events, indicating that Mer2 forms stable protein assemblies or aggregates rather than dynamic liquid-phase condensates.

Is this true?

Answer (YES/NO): NO